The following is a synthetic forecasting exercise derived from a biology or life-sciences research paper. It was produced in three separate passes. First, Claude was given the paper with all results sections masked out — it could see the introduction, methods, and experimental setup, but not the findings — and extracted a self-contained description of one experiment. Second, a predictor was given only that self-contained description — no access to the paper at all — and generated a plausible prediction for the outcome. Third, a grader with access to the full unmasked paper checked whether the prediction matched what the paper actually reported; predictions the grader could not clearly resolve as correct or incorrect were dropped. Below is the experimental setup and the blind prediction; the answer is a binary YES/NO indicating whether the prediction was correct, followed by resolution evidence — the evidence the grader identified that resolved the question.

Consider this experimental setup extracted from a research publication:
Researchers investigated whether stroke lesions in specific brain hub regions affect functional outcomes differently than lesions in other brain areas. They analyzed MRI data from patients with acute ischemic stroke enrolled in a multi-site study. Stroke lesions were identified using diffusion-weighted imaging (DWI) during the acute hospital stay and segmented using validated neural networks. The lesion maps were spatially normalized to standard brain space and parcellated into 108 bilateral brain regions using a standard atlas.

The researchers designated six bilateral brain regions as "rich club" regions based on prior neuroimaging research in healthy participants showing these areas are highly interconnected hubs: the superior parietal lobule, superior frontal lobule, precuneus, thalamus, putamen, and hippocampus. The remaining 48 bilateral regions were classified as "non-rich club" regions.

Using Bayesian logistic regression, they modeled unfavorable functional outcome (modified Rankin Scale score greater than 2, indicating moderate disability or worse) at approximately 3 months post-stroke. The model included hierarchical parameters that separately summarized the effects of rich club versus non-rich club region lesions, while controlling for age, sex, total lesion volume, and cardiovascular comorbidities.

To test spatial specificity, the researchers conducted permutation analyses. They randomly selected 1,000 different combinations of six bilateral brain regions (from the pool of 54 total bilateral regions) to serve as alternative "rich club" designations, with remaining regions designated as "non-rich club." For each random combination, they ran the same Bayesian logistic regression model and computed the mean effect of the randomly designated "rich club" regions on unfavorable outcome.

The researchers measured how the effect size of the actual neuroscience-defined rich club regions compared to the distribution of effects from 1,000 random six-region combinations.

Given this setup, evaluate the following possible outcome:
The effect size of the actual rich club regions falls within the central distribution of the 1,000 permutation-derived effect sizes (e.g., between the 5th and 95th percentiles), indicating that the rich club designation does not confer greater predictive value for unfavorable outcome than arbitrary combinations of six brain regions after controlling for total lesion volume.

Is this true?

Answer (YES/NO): NO